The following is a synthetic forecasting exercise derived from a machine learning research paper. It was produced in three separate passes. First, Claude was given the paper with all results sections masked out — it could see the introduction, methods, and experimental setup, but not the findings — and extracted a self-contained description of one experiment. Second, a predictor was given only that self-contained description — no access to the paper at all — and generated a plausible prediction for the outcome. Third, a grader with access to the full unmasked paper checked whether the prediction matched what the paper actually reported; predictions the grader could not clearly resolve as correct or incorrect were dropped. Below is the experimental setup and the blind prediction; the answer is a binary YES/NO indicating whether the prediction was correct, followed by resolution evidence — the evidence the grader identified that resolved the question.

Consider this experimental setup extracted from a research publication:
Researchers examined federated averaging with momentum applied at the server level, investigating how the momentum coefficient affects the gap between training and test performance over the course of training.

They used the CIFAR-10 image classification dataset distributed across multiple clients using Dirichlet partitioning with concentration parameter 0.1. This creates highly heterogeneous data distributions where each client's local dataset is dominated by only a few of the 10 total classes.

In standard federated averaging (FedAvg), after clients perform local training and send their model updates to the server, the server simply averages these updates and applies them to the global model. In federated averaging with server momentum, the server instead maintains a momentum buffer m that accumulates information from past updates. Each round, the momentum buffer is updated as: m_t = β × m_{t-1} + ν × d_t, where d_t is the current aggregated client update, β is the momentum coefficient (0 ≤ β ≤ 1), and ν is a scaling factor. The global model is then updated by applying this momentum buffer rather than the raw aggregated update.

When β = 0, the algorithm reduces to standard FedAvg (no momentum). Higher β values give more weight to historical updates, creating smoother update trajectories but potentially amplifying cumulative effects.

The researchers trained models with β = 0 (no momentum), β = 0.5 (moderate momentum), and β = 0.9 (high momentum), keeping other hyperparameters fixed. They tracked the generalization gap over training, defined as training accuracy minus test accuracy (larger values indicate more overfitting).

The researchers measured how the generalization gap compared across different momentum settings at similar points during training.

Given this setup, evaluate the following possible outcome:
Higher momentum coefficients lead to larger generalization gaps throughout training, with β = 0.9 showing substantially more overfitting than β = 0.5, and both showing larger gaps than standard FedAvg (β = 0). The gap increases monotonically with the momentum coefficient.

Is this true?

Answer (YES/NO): YES